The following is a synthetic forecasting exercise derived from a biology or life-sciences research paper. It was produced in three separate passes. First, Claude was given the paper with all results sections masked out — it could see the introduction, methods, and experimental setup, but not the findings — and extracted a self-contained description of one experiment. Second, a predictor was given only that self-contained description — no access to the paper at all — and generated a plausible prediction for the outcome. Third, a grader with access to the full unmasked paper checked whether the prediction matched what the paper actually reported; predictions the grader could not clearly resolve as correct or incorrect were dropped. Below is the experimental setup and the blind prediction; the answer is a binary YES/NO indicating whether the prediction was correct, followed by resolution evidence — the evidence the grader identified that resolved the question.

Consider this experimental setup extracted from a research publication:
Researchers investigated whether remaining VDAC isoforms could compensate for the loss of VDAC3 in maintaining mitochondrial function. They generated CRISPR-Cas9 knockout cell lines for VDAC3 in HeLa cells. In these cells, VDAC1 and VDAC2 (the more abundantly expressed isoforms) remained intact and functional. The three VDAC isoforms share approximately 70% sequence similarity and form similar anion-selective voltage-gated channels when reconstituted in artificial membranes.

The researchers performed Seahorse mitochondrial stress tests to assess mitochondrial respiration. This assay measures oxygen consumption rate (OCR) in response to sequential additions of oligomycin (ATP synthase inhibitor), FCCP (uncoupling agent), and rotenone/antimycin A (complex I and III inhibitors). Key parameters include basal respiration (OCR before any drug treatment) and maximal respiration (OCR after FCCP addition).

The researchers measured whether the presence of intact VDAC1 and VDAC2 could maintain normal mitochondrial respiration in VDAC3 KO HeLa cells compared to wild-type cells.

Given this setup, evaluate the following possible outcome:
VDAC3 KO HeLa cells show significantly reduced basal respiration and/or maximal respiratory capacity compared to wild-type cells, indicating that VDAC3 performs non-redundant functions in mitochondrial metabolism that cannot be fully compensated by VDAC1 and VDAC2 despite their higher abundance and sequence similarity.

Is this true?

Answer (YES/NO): YES